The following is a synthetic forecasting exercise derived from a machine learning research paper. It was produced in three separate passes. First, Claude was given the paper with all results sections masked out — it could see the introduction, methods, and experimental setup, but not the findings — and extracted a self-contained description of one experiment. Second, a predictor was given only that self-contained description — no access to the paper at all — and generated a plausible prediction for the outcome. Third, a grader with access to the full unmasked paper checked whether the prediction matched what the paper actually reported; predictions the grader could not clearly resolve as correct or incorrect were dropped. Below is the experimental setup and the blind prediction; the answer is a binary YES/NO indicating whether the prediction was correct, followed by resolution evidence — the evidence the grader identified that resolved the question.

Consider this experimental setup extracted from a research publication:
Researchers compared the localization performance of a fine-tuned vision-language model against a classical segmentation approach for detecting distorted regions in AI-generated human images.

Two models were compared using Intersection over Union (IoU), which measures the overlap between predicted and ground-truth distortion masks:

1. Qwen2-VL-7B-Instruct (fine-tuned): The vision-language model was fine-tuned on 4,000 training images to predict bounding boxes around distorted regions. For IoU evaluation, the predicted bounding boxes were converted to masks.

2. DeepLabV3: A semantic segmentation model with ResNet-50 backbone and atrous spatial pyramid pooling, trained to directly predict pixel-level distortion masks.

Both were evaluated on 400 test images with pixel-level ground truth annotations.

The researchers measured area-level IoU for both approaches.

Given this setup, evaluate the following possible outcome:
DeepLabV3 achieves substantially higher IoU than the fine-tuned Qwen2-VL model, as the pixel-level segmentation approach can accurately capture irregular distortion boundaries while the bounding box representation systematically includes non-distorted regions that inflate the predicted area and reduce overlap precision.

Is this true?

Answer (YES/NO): YES